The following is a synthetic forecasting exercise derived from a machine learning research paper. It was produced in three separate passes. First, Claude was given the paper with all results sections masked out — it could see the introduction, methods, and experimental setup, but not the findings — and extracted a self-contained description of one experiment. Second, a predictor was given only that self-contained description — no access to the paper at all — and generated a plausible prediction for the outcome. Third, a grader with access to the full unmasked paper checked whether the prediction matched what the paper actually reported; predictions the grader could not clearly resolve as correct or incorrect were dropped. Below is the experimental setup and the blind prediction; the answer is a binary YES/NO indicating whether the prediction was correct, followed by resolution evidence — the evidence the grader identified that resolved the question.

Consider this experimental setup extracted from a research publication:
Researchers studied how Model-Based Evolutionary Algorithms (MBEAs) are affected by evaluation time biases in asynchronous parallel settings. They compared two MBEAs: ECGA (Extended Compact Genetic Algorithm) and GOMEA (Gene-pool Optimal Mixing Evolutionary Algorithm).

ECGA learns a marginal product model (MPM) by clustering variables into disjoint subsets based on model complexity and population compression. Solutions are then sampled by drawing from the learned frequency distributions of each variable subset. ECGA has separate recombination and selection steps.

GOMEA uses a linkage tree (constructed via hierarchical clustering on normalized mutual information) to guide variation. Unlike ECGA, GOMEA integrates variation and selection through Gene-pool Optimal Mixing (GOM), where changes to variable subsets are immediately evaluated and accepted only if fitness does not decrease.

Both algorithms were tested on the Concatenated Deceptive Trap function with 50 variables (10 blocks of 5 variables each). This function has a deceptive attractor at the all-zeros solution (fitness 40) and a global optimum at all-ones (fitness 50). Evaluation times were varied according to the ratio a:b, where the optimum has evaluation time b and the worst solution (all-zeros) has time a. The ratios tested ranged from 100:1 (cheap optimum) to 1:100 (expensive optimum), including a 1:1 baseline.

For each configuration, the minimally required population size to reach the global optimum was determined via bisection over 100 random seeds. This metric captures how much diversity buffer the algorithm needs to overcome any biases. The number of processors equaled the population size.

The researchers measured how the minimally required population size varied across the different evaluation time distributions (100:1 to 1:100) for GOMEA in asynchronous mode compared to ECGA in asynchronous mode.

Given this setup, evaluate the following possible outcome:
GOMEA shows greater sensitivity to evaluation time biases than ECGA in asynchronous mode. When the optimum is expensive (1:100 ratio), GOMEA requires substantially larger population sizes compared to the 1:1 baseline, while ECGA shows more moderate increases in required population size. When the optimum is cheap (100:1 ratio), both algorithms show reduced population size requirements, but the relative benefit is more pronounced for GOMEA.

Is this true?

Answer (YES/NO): NO